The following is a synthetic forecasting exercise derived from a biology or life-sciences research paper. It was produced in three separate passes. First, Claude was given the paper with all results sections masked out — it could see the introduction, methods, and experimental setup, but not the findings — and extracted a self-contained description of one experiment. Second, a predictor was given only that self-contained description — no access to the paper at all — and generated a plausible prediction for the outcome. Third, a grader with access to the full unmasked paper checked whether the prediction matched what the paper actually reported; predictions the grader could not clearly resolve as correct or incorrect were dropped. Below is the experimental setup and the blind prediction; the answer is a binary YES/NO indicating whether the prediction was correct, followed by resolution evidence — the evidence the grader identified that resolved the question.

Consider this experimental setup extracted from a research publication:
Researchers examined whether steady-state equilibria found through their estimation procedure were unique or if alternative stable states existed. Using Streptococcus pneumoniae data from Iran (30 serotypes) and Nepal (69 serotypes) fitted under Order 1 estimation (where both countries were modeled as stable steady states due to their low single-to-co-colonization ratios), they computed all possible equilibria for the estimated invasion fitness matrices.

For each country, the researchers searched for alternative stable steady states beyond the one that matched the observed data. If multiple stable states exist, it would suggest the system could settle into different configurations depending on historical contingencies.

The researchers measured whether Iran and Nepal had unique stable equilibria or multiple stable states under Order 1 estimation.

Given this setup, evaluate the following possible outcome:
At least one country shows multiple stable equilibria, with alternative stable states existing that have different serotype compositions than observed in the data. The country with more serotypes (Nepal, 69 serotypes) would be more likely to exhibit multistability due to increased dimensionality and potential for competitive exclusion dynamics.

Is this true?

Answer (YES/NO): NO